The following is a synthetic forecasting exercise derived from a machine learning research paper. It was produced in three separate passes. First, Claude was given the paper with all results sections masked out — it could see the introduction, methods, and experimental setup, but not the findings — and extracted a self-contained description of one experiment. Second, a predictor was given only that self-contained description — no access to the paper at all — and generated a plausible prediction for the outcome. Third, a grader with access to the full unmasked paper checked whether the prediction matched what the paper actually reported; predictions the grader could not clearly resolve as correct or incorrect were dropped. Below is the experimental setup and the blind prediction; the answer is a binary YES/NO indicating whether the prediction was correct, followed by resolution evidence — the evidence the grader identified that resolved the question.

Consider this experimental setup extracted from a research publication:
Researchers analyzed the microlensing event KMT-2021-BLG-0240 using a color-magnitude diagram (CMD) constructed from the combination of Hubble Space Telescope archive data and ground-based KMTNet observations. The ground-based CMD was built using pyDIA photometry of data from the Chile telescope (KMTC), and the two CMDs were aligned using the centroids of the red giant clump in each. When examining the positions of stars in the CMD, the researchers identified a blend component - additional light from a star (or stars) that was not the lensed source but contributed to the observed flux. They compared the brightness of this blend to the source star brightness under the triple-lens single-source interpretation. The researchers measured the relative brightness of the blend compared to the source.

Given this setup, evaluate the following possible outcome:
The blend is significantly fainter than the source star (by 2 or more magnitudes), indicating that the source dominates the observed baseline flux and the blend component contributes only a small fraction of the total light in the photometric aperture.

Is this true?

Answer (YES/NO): NO